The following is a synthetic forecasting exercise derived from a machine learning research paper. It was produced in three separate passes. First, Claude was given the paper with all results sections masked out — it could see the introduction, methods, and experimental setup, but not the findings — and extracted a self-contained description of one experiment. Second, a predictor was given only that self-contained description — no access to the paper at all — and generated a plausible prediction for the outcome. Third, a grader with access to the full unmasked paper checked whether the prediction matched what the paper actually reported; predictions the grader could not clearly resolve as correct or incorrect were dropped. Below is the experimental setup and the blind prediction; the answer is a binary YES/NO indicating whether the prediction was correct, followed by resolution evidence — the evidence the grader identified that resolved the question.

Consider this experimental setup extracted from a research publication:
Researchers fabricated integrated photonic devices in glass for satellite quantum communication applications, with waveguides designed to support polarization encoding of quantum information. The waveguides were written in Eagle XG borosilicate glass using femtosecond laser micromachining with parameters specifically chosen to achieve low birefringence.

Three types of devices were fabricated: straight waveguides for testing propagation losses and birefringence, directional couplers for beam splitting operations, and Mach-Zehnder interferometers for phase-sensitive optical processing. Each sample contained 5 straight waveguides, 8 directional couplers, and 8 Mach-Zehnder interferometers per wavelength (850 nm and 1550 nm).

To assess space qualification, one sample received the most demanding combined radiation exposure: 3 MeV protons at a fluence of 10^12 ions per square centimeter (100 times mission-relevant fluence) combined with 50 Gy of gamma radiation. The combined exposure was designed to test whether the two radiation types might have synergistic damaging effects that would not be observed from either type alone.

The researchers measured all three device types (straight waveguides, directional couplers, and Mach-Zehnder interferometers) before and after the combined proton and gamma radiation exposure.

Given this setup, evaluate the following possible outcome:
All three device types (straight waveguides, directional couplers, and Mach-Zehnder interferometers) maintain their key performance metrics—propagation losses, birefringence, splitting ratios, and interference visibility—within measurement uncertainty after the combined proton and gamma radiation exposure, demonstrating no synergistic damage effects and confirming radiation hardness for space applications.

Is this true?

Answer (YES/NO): NO